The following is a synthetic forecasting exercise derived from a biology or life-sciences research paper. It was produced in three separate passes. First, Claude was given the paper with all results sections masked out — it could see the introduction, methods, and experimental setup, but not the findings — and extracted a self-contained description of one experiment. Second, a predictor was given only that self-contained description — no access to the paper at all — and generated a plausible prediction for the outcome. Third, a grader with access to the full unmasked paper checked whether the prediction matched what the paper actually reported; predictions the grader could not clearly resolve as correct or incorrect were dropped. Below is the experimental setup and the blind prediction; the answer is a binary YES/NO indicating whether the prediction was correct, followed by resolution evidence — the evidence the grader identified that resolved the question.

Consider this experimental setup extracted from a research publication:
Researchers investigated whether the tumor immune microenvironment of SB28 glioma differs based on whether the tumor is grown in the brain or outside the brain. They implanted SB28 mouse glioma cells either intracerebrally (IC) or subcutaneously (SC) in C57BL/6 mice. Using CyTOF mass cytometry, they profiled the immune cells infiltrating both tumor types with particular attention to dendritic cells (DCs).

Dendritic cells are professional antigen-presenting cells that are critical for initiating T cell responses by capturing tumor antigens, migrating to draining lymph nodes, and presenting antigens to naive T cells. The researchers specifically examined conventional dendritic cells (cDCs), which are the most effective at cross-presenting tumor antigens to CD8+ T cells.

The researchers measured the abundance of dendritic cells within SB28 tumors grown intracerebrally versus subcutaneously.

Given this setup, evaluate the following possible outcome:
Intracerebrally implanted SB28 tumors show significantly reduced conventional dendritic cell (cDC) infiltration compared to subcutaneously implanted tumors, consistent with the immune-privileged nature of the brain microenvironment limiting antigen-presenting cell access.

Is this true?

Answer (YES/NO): YES